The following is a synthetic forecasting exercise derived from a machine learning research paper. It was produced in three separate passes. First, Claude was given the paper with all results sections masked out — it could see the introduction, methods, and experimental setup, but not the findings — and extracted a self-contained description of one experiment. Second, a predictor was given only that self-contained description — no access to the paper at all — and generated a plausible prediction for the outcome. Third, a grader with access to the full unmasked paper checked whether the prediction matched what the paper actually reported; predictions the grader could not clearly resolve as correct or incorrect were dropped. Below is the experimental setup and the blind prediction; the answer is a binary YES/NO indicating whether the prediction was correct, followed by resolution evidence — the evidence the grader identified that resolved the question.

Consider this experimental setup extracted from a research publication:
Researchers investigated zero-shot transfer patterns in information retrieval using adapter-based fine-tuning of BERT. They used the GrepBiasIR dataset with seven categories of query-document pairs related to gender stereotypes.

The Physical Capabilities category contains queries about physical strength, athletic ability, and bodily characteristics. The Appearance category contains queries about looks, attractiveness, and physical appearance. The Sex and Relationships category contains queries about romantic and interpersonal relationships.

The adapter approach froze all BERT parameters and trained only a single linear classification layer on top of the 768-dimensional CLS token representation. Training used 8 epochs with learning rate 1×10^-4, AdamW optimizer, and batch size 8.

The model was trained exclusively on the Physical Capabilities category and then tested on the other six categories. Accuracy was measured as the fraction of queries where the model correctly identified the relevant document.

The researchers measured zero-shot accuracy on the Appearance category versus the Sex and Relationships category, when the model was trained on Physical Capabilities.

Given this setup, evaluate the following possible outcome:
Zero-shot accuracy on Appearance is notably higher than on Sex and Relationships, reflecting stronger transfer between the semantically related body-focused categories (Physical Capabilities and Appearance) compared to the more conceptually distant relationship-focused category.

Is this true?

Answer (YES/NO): NO